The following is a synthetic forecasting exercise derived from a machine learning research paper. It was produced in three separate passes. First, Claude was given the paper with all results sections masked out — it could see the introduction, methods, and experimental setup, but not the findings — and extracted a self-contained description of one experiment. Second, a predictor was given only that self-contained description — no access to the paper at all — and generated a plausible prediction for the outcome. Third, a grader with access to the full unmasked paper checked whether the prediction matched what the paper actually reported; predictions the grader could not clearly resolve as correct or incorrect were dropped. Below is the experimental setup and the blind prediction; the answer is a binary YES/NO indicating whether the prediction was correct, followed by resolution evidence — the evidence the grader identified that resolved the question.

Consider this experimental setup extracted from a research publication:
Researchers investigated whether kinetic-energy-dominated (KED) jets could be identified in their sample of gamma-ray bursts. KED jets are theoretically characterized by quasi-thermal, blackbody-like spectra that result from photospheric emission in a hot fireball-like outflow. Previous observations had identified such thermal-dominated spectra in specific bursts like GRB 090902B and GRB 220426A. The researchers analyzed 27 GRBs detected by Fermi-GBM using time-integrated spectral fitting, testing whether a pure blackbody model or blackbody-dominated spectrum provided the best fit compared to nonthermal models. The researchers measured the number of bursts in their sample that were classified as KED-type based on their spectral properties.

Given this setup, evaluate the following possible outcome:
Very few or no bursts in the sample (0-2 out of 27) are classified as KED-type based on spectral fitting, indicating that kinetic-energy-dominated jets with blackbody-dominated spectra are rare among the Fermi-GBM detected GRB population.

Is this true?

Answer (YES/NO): YES